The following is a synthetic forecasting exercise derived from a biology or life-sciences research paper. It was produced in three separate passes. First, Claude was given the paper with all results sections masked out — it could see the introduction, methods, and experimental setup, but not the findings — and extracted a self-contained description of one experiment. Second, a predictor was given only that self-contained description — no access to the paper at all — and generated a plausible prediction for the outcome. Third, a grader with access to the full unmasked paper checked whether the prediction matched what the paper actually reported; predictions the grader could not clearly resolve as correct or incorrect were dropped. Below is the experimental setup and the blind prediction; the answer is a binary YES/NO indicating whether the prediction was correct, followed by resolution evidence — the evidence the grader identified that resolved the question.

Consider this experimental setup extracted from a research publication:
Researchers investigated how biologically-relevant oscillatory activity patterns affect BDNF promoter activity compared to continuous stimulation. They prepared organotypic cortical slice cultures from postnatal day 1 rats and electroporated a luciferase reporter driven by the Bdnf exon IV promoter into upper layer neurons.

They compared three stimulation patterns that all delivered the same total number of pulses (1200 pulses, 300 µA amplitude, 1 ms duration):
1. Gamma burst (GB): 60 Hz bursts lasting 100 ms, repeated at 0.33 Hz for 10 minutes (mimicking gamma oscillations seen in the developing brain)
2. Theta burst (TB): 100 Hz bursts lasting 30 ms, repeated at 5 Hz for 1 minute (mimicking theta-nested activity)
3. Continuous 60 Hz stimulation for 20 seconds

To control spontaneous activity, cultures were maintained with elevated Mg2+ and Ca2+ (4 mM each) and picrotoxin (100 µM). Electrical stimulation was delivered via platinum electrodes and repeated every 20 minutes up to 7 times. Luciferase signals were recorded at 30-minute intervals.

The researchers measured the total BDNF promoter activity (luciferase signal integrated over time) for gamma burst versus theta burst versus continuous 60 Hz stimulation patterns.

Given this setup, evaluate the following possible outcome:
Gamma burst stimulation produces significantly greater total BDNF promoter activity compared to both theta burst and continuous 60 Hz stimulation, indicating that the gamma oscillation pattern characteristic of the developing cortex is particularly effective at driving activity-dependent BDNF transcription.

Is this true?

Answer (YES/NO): NO